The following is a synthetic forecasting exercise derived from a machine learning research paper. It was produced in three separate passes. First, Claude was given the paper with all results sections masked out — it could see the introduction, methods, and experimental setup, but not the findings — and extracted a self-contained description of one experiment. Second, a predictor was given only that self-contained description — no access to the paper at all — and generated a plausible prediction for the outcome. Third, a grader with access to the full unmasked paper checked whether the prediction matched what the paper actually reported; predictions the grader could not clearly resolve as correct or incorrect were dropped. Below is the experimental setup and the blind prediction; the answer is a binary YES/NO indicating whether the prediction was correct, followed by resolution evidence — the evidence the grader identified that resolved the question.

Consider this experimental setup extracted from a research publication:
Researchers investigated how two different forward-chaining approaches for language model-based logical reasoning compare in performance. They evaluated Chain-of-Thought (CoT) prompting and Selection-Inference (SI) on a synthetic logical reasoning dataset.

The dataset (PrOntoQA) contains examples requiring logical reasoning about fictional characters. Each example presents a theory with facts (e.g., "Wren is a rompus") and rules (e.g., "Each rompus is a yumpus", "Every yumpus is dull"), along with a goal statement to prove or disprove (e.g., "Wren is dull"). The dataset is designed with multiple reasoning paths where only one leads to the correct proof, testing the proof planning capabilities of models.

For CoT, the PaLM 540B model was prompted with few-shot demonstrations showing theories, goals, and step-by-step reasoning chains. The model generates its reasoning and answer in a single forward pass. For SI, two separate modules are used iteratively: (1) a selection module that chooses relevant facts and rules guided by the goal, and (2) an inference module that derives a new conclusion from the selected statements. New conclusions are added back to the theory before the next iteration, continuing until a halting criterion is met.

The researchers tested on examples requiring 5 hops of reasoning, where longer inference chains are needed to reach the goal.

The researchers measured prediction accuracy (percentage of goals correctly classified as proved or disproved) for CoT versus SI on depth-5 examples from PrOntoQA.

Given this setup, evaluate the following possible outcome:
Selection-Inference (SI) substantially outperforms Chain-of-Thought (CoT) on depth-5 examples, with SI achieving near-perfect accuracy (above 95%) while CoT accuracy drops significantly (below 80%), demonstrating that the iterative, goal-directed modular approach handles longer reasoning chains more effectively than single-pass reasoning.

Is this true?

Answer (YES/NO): NO